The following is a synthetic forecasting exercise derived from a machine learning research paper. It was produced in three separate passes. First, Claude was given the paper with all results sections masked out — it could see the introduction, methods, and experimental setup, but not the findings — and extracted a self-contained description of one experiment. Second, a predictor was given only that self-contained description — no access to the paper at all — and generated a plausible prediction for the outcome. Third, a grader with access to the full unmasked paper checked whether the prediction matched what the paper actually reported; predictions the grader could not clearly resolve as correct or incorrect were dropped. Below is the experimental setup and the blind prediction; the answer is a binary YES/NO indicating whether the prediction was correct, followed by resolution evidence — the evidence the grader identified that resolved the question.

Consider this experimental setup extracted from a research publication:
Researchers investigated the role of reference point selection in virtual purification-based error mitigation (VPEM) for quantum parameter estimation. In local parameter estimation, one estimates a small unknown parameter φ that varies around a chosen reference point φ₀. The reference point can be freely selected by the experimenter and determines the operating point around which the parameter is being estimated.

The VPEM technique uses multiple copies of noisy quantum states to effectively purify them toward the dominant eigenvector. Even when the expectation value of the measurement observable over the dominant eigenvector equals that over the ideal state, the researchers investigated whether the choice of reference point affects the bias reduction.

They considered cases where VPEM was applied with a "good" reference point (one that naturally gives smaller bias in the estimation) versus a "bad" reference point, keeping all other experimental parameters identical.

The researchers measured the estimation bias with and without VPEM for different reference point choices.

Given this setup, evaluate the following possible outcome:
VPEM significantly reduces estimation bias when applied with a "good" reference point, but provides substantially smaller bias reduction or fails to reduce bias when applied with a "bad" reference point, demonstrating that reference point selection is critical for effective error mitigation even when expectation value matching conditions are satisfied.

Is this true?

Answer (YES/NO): YES